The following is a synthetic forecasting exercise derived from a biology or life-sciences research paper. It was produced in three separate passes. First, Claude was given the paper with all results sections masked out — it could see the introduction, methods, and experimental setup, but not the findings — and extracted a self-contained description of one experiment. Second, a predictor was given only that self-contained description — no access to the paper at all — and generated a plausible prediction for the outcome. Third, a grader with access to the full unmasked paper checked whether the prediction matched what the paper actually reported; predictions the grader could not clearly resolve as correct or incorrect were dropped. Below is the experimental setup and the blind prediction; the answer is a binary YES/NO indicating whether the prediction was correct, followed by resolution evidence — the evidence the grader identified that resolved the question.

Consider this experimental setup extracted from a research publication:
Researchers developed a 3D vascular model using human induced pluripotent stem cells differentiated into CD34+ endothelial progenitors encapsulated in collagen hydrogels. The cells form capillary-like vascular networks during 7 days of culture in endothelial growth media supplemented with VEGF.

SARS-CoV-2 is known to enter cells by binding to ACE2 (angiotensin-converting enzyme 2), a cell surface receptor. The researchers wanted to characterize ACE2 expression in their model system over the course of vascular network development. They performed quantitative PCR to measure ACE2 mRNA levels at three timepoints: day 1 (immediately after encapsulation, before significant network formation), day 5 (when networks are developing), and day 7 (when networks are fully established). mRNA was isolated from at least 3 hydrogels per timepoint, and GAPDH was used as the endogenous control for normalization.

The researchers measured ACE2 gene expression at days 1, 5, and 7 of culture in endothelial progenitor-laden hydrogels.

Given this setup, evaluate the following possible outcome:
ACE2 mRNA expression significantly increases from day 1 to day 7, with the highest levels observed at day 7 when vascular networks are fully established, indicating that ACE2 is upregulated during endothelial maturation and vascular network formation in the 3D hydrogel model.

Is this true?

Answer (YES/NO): NO